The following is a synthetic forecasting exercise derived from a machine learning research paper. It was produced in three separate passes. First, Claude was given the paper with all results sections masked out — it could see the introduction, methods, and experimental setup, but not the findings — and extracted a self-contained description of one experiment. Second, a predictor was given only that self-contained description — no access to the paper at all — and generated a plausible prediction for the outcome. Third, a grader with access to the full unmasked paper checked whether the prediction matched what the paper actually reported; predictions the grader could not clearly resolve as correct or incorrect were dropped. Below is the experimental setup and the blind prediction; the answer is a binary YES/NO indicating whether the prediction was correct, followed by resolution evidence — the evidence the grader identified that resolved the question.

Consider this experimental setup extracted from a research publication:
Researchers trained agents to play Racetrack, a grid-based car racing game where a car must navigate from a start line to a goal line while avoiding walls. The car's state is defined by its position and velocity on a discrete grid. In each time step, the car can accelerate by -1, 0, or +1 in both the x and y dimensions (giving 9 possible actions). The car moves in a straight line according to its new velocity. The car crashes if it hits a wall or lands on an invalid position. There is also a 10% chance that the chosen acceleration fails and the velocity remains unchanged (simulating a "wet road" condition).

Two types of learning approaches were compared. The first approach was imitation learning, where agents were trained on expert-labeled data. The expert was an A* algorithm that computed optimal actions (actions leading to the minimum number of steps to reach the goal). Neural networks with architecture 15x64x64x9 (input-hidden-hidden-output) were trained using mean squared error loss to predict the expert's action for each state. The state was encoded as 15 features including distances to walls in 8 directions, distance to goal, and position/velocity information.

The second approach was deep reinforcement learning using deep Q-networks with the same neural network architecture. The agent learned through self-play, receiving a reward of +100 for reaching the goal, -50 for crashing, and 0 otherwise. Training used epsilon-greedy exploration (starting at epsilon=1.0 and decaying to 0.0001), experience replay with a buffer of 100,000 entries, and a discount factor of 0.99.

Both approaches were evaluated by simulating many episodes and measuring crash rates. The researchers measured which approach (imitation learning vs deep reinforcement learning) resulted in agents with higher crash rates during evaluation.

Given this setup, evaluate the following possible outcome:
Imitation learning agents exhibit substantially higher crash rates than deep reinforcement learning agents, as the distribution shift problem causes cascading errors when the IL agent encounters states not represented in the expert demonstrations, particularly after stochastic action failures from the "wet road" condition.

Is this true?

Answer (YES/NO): YES